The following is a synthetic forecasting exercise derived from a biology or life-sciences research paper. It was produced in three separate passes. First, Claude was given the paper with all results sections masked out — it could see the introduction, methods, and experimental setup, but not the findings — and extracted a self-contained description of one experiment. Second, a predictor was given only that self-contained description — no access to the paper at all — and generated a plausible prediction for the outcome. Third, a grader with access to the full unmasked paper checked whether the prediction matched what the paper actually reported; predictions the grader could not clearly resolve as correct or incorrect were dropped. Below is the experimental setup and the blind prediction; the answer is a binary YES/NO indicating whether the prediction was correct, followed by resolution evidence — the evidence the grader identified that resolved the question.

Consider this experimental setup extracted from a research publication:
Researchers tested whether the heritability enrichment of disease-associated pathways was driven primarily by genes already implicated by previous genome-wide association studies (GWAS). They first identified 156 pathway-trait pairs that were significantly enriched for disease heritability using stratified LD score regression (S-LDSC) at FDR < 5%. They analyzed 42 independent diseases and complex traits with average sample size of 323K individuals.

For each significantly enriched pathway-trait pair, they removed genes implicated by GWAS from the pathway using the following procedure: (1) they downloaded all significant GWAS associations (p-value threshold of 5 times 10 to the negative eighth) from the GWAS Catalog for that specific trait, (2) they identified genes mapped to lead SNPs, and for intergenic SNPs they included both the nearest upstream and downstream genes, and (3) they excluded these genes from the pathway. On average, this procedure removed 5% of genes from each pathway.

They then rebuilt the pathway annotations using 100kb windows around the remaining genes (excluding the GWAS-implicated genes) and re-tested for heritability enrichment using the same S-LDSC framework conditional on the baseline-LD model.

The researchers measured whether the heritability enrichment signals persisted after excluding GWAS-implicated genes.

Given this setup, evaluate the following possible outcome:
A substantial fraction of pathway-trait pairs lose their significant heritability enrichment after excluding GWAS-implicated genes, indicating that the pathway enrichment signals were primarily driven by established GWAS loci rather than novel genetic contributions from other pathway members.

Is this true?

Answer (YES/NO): YES